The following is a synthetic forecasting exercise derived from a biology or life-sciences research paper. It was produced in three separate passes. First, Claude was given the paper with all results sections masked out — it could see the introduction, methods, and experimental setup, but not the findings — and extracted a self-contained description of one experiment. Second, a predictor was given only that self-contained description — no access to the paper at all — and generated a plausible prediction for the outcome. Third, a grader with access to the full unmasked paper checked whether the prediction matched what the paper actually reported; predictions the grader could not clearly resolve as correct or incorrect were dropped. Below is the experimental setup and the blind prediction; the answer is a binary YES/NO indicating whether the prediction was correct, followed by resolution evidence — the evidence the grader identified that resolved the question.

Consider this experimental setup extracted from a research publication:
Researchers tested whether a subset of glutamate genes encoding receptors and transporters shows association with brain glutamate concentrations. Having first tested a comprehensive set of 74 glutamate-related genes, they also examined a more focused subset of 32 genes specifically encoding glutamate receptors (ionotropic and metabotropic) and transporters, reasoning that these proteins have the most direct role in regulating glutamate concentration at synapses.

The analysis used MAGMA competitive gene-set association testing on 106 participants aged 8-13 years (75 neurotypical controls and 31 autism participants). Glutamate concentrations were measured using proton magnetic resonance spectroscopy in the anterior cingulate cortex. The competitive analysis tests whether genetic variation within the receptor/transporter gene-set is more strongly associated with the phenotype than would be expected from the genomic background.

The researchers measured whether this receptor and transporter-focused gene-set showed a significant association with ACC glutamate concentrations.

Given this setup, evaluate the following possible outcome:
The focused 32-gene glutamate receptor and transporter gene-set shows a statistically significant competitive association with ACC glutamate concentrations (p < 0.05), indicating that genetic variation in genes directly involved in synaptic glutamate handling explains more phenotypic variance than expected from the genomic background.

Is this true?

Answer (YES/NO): NO